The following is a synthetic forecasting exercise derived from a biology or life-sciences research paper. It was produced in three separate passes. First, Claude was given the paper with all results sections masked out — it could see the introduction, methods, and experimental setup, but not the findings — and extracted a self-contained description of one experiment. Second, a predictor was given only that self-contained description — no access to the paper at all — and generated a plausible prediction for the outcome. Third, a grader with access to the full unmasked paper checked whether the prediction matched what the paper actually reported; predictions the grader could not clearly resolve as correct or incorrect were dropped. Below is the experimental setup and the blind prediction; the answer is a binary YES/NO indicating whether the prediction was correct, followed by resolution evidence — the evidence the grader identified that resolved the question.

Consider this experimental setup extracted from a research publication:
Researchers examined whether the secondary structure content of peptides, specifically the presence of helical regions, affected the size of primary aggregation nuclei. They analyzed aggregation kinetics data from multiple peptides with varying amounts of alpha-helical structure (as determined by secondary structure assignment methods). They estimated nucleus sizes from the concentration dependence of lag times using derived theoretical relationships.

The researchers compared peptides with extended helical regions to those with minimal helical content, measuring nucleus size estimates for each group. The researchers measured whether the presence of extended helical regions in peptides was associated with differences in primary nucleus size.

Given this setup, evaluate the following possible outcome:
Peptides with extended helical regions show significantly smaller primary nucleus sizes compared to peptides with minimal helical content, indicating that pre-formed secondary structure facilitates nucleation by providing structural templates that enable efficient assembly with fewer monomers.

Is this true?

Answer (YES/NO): NO